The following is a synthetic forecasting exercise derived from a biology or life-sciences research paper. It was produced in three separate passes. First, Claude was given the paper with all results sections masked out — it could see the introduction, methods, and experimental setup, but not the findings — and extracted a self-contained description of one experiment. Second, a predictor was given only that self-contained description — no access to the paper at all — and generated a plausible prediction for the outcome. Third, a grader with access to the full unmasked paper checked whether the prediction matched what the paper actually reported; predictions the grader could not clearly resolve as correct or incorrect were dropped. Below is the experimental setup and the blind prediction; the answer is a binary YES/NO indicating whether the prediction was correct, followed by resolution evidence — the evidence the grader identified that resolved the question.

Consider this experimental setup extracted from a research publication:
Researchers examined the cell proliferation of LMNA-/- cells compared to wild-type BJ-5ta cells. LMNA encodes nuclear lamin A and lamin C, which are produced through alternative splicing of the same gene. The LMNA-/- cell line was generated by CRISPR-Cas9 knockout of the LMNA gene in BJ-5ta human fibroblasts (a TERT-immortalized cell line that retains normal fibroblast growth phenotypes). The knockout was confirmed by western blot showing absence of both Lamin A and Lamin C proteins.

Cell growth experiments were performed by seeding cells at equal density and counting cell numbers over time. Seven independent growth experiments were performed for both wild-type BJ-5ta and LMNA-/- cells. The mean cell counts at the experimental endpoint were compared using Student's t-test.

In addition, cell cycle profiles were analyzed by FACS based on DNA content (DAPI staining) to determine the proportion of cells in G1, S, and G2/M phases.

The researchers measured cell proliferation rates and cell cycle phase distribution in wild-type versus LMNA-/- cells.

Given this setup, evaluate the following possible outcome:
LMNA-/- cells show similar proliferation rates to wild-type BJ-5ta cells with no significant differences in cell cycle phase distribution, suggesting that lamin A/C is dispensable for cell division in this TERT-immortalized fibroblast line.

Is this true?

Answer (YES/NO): NO